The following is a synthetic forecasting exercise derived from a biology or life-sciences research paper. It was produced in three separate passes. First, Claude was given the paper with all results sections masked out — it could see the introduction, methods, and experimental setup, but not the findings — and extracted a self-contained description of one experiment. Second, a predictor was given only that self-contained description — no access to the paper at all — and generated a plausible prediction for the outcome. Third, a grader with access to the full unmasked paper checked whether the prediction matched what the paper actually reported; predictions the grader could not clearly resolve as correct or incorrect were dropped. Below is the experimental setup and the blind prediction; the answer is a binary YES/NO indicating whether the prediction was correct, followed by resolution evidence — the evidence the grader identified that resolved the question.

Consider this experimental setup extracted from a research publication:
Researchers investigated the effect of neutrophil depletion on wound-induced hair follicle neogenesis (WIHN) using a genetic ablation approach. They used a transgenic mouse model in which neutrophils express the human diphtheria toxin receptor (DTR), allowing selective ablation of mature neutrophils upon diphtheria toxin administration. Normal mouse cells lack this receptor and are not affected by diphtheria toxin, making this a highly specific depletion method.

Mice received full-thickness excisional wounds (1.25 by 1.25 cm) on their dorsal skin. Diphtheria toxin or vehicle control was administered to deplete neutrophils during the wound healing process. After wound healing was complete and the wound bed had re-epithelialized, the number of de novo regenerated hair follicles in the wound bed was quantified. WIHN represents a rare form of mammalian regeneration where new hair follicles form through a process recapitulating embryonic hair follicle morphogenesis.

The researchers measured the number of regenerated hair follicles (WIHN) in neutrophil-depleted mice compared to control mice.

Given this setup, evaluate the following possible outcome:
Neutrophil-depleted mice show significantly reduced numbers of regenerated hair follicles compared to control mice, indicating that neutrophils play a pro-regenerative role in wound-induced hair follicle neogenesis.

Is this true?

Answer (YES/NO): NO